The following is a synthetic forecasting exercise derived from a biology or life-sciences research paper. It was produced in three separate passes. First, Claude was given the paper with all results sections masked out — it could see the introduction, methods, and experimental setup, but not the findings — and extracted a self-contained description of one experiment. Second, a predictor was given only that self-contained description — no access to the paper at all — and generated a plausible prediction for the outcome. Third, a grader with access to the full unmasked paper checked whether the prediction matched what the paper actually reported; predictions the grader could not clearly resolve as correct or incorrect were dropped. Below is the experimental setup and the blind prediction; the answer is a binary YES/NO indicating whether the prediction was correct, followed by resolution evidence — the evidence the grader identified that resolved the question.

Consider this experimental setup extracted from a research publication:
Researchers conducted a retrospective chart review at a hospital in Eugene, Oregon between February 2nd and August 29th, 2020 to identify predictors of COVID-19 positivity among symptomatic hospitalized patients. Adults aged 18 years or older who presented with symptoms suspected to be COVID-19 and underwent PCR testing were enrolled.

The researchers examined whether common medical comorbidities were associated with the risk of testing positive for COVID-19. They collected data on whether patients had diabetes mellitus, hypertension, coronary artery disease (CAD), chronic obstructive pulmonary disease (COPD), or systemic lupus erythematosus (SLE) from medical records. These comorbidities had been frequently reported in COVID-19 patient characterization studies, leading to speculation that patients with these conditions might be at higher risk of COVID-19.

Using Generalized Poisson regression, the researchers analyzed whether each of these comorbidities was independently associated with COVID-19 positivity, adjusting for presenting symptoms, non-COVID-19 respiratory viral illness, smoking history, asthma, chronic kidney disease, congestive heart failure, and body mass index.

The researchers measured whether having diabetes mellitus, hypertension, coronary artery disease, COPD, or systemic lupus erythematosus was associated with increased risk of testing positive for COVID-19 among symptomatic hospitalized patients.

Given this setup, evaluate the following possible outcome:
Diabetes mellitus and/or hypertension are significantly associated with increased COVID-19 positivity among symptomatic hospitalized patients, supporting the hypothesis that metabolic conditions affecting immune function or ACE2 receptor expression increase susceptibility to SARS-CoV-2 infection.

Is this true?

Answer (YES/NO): NO